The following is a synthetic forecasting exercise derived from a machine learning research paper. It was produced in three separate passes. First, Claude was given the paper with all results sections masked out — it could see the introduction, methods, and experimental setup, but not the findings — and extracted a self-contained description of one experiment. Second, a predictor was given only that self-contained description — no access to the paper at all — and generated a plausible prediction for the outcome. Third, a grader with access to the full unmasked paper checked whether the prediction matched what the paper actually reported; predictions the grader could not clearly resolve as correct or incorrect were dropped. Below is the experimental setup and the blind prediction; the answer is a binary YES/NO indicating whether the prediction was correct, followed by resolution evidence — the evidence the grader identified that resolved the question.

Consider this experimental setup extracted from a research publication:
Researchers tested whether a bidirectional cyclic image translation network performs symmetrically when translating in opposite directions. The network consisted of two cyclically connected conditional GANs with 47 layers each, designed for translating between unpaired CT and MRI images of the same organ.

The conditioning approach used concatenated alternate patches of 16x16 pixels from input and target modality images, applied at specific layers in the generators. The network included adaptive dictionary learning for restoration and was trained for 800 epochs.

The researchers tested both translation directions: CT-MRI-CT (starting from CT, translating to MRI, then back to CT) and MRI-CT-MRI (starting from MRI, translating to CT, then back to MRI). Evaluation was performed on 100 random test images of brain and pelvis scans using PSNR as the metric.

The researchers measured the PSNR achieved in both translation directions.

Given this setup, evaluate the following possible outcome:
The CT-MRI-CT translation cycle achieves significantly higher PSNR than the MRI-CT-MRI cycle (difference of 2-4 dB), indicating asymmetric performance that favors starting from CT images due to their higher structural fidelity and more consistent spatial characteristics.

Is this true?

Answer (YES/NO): NO